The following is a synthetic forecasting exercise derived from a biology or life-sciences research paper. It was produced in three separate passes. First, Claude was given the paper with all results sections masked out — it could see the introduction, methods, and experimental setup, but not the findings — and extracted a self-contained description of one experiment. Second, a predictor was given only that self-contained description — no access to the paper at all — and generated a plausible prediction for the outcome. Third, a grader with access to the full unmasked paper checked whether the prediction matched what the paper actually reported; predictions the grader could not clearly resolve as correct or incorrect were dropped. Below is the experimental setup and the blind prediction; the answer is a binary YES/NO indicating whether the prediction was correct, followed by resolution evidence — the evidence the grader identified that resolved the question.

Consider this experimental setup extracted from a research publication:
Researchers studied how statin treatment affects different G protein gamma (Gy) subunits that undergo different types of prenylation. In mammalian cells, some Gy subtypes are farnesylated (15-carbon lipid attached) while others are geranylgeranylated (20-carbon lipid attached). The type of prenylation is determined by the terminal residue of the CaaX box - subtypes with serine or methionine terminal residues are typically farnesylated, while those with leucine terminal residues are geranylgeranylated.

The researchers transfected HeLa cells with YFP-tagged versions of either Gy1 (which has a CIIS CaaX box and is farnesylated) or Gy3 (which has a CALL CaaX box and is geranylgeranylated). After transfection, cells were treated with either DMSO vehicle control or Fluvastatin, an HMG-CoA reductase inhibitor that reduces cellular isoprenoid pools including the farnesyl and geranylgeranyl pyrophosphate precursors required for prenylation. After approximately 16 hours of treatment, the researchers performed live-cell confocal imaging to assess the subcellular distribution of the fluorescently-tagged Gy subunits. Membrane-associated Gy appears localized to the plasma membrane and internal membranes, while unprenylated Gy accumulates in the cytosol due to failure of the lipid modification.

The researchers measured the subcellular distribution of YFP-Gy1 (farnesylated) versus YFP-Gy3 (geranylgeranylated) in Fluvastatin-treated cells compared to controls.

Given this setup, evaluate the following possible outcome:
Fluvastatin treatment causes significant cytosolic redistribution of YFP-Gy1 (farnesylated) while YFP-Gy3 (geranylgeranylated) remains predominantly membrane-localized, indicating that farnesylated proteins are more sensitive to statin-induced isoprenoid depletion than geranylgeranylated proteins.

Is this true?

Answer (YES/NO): NO